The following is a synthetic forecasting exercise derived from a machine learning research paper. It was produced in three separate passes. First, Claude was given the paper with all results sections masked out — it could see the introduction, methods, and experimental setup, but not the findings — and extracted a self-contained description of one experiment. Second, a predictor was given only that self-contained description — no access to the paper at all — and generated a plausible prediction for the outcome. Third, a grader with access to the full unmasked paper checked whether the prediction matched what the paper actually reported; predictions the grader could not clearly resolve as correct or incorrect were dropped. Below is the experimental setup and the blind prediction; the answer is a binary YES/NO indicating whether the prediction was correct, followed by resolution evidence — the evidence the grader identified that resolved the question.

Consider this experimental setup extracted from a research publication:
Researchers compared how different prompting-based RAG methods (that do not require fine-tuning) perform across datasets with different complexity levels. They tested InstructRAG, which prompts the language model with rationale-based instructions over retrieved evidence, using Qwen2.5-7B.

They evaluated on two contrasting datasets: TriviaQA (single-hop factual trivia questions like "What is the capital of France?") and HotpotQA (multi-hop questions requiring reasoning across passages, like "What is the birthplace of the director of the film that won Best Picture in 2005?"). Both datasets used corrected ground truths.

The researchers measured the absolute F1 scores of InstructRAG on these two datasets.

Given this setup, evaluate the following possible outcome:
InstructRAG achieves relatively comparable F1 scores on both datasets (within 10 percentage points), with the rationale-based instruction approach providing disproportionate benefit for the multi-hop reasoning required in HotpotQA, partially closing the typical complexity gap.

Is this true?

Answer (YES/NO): NO